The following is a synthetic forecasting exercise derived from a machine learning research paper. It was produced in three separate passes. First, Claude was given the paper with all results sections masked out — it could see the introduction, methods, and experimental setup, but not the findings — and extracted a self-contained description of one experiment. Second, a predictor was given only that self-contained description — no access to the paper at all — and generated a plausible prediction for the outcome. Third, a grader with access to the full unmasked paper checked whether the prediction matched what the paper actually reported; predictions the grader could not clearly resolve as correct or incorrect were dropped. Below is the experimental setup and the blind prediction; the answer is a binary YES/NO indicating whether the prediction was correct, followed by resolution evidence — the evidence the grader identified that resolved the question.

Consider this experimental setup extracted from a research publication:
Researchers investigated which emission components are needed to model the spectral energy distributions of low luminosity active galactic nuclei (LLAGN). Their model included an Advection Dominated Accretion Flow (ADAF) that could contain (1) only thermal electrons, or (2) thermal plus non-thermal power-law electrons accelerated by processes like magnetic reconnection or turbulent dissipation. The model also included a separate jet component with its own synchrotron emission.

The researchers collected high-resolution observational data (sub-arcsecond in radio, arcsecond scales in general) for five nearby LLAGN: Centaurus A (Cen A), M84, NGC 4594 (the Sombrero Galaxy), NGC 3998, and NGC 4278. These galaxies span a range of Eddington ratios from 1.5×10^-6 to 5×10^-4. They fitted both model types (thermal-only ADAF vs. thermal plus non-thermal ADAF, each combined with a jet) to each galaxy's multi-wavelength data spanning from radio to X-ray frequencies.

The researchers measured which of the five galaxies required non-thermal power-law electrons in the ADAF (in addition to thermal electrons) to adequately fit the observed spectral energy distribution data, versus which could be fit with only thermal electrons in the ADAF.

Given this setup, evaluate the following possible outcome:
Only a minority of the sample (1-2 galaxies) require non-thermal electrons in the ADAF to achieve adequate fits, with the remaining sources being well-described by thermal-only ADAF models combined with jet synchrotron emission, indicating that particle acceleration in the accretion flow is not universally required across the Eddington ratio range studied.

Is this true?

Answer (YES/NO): YES